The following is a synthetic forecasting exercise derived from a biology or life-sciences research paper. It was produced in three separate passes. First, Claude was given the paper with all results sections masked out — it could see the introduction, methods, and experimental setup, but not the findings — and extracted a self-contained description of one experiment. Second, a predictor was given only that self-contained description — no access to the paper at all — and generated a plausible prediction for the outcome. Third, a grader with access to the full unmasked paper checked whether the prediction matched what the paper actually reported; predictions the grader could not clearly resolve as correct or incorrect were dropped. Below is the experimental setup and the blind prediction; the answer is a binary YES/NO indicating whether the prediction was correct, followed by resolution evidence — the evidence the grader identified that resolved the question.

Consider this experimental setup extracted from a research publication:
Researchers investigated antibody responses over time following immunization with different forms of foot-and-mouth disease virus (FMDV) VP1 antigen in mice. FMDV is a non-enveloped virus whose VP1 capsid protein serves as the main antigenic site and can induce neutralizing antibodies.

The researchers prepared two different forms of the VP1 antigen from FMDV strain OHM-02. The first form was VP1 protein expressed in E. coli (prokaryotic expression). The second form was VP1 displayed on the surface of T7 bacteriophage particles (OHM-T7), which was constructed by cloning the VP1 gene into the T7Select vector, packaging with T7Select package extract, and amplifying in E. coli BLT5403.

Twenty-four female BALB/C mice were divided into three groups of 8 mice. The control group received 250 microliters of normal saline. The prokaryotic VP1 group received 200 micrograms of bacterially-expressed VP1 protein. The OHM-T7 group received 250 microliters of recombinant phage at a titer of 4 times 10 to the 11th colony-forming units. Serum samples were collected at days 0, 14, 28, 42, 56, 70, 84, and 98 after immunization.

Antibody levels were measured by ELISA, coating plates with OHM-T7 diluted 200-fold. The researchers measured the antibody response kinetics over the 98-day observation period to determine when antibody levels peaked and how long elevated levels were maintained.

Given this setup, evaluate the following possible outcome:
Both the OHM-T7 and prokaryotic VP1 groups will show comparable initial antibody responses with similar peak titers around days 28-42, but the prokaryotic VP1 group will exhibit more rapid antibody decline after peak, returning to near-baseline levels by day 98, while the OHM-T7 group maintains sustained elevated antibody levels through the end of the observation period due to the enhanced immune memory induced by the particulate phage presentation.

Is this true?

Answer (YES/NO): NO